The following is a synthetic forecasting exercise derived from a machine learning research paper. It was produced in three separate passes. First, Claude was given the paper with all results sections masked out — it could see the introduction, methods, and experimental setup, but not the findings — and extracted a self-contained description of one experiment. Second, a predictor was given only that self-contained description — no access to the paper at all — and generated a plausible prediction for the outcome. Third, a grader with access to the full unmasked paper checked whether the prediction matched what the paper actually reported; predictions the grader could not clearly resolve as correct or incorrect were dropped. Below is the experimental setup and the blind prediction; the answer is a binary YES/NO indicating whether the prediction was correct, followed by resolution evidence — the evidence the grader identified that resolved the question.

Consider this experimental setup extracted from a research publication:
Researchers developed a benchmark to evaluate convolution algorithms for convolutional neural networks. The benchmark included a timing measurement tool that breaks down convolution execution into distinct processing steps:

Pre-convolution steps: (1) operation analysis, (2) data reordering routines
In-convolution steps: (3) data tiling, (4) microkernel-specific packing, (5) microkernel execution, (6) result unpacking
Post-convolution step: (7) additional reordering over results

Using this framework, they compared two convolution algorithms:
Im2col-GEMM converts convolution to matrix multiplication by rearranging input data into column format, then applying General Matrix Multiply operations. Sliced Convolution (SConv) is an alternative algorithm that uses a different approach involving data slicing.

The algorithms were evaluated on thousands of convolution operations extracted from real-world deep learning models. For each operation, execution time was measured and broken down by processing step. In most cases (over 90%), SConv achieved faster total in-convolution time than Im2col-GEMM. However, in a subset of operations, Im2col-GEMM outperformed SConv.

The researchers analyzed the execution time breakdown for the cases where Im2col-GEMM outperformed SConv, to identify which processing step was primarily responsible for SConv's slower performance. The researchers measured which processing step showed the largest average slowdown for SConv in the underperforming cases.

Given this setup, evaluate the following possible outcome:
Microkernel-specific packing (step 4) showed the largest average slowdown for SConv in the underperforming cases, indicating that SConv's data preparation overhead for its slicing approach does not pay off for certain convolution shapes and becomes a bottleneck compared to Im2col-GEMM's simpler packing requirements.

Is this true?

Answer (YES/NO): YES